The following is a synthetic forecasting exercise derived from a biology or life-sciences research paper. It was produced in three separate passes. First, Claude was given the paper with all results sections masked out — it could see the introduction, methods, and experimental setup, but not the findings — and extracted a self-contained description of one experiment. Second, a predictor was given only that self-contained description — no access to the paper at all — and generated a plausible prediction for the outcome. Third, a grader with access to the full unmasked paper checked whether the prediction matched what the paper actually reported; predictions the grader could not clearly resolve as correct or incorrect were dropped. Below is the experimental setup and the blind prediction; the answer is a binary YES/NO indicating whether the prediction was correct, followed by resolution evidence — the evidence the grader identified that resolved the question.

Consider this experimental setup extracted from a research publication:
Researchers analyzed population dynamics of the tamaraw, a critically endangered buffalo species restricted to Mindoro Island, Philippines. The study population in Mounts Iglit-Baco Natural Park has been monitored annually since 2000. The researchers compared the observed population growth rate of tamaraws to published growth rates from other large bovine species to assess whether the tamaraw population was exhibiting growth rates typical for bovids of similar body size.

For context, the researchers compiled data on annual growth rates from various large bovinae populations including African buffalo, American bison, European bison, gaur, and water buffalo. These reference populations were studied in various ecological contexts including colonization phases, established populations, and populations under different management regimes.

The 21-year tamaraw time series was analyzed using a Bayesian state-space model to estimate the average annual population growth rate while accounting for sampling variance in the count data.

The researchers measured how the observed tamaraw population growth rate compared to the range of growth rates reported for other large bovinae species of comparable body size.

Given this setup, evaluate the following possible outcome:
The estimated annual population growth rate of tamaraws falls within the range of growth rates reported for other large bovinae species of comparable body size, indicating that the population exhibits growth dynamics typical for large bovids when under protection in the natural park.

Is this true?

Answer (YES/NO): NO